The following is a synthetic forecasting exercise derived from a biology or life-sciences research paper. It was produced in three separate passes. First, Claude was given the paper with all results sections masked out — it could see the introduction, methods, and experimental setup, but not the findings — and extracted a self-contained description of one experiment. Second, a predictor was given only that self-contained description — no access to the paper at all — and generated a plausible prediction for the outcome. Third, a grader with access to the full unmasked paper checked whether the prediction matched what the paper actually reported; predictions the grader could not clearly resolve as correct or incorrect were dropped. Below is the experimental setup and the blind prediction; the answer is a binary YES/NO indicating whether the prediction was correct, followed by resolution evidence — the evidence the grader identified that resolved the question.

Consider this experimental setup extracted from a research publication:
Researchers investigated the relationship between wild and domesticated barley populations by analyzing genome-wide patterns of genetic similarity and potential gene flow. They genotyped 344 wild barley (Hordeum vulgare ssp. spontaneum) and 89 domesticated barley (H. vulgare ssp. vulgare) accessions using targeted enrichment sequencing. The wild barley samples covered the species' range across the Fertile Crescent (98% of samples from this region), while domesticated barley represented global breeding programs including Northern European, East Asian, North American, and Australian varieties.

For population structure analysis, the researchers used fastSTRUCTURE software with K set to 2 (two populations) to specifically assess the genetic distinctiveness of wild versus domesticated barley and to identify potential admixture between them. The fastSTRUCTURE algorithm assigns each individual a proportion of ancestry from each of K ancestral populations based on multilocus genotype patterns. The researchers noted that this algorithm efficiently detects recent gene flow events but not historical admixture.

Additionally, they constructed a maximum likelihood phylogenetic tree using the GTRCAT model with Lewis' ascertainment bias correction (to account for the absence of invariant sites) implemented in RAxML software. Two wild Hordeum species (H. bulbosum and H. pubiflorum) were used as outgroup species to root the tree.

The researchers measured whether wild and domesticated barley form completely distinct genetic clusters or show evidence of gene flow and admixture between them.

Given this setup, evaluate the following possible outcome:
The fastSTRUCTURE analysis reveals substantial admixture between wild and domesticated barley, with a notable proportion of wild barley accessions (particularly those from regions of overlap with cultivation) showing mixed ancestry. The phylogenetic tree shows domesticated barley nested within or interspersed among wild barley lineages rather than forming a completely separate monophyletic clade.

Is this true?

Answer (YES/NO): NO